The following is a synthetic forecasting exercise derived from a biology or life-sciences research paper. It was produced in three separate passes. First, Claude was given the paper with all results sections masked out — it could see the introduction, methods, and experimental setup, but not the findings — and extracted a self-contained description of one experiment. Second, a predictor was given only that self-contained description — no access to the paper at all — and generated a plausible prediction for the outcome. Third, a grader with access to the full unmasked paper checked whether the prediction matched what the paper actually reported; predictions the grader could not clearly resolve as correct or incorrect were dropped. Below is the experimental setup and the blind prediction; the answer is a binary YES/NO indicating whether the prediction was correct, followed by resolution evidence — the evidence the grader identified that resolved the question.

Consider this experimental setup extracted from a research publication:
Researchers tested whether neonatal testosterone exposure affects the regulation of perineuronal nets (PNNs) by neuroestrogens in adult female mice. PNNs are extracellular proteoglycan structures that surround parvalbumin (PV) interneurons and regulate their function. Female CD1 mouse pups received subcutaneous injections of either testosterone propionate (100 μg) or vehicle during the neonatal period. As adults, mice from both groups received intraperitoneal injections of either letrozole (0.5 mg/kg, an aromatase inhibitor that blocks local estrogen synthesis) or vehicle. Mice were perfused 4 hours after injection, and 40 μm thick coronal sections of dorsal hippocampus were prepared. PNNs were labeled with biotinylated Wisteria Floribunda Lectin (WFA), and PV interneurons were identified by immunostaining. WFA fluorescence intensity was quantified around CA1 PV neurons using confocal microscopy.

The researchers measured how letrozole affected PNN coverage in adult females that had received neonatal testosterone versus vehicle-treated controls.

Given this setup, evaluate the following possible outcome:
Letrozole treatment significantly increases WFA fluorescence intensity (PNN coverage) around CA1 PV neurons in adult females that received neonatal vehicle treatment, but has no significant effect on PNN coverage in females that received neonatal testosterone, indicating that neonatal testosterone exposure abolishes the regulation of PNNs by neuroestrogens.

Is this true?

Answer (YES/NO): NO